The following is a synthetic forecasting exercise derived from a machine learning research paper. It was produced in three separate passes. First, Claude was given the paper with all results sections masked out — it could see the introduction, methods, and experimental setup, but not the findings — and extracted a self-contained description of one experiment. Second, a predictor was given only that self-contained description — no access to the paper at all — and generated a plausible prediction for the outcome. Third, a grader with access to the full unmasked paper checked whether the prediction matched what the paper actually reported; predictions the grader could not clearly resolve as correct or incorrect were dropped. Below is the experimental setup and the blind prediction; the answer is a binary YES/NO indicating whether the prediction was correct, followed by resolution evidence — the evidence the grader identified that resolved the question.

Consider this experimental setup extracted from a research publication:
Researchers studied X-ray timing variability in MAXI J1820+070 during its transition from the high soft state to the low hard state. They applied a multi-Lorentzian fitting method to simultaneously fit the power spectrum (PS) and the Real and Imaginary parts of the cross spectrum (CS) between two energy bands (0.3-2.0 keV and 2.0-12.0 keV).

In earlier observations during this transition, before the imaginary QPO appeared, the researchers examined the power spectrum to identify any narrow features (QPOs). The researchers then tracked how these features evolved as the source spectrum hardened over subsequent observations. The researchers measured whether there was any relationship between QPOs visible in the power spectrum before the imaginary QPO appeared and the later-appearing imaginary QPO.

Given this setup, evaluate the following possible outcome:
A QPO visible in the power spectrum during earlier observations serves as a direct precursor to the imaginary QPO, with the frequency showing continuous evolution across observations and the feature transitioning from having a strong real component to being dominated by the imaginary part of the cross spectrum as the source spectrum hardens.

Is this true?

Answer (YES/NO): YES